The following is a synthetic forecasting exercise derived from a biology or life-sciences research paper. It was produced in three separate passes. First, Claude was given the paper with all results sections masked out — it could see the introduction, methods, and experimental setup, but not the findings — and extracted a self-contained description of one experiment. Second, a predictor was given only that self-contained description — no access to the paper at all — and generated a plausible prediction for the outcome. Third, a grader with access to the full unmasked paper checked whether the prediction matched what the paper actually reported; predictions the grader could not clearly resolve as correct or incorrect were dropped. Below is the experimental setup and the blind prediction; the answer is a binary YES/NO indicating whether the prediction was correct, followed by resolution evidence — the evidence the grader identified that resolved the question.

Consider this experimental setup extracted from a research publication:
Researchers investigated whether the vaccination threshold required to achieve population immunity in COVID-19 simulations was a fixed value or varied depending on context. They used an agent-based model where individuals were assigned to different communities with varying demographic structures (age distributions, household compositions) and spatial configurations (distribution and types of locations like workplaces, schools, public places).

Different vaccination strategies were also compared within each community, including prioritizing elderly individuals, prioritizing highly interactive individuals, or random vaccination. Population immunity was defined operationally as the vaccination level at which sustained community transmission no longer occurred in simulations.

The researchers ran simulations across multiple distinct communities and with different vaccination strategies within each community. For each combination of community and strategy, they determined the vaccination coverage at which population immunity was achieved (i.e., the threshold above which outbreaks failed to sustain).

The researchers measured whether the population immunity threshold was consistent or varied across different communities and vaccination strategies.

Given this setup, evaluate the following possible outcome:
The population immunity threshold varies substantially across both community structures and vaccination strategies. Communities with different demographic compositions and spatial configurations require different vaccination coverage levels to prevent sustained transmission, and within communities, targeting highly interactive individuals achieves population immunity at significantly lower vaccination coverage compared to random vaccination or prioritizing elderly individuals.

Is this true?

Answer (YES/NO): YES